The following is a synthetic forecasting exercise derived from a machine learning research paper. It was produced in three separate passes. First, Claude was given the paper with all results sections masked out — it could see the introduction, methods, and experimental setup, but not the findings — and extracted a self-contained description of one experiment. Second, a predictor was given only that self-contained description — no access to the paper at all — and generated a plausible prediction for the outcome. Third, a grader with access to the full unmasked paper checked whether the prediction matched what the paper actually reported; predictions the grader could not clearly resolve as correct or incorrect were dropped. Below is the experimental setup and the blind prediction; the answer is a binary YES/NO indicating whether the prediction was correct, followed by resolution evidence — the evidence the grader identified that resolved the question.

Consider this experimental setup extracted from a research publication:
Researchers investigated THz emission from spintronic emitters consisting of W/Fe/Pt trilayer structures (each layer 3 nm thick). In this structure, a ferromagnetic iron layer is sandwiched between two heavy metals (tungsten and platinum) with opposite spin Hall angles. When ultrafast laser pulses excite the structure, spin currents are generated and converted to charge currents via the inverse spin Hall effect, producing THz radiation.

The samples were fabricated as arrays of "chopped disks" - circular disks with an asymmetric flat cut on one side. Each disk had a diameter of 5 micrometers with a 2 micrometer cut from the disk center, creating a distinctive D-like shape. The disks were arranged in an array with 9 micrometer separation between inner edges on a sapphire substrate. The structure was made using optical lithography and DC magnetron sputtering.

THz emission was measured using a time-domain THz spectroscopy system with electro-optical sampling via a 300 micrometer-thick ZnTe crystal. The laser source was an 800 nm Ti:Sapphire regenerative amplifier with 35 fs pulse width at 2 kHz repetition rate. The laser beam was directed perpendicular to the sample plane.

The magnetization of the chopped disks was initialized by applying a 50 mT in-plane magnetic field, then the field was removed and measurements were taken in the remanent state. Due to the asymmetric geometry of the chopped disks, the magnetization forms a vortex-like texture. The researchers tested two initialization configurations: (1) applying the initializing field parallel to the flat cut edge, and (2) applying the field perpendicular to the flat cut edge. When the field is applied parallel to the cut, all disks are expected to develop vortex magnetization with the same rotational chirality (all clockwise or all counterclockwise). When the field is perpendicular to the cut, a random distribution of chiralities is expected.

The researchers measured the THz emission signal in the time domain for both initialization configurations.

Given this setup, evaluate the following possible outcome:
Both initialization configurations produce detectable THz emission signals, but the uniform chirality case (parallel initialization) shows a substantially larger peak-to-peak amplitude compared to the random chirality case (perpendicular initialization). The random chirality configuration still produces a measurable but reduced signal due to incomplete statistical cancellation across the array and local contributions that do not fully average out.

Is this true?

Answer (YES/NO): NO